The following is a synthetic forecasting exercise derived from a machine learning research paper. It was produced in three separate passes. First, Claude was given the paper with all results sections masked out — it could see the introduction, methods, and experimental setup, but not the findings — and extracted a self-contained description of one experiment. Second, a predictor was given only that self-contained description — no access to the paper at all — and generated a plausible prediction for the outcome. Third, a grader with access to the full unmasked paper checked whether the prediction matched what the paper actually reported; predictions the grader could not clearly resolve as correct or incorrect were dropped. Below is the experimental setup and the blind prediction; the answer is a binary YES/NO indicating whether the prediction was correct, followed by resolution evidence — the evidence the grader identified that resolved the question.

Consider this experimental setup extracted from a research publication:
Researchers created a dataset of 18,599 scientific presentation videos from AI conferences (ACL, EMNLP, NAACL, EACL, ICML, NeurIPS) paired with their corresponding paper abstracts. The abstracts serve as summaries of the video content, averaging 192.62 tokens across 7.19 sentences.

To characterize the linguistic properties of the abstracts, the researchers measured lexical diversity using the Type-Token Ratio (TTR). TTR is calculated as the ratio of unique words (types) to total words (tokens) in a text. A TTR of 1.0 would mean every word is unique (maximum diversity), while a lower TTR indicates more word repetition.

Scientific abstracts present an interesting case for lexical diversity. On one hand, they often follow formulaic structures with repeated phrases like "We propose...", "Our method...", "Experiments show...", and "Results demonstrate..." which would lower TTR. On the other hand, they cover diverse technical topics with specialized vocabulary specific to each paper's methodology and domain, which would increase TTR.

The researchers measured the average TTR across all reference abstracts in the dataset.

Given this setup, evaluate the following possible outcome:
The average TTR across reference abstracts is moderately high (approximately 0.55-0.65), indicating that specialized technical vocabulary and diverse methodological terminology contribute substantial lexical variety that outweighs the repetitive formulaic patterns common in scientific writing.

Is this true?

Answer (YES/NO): YES